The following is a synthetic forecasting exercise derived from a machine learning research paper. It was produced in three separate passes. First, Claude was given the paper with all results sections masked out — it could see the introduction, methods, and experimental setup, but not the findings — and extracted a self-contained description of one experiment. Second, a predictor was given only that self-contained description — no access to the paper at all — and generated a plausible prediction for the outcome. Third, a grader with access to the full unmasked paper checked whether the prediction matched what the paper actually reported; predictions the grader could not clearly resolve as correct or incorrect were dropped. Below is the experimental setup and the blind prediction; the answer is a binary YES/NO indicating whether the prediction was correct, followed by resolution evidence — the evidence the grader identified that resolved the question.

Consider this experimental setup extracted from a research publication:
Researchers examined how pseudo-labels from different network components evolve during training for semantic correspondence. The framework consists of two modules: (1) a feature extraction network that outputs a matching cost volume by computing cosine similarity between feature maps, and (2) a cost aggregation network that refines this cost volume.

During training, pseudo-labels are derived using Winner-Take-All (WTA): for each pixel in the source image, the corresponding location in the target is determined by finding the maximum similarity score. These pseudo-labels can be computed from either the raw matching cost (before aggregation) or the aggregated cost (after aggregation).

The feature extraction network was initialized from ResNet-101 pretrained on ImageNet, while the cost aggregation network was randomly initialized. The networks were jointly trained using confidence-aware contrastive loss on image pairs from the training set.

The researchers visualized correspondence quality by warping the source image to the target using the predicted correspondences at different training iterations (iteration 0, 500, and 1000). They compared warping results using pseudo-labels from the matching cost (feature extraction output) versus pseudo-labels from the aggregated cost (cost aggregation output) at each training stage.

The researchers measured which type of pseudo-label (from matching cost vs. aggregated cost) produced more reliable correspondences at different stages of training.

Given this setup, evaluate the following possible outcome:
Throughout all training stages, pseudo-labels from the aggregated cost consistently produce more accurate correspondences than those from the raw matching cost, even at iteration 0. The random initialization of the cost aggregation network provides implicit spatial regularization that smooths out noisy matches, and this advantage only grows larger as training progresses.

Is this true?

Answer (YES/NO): NO